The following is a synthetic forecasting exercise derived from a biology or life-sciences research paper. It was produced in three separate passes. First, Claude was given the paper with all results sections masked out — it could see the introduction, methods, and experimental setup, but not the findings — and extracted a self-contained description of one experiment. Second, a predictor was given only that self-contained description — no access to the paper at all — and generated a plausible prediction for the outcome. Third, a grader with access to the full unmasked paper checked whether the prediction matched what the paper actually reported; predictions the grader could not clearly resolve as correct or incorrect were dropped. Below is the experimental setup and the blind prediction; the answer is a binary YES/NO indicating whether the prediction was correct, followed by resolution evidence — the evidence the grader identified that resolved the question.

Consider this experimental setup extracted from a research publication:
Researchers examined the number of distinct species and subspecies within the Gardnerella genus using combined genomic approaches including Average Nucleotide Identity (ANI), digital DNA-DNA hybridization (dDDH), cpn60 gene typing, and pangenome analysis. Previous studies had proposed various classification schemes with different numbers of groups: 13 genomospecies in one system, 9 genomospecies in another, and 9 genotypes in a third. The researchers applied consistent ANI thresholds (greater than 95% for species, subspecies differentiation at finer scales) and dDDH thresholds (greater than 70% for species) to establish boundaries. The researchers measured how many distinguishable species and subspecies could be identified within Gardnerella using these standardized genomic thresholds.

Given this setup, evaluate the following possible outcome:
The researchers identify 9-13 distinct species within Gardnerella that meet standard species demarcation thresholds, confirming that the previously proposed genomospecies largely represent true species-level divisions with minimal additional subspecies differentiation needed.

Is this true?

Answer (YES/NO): NO